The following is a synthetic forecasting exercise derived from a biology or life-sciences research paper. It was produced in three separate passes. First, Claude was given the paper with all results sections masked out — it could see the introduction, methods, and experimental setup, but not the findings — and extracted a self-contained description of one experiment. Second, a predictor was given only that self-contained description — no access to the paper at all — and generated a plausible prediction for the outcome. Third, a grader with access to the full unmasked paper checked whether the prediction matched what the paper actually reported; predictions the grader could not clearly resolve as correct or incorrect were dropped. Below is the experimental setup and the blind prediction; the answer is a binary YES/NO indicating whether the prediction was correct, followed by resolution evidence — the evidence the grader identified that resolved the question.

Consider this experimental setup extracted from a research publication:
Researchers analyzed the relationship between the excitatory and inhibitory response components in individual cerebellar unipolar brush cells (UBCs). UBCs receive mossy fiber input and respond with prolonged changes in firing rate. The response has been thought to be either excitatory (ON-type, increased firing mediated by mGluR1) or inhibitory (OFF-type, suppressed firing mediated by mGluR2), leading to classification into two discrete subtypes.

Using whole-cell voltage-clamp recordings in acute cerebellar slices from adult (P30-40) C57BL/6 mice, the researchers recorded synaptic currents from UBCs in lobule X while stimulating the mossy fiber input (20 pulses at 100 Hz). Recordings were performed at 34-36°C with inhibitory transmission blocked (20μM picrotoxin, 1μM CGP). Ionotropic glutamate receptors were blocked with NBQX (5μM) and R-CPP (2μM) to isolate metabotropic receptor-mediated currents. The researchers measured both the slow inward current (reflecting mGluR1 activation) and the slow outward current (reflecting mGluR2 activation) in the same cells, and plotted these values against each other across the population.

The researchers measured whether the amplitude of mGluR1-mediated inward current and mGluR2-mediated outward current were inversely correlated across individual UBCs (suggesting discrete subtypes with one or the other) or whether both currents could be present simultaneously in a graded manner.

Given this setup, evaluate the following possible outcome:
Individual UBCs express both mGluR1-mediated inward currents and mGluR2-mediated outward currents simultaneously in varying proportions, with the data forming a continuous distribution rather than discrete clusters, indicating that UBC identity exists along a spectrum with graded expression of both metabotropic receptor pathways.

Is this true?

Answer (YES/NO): YES